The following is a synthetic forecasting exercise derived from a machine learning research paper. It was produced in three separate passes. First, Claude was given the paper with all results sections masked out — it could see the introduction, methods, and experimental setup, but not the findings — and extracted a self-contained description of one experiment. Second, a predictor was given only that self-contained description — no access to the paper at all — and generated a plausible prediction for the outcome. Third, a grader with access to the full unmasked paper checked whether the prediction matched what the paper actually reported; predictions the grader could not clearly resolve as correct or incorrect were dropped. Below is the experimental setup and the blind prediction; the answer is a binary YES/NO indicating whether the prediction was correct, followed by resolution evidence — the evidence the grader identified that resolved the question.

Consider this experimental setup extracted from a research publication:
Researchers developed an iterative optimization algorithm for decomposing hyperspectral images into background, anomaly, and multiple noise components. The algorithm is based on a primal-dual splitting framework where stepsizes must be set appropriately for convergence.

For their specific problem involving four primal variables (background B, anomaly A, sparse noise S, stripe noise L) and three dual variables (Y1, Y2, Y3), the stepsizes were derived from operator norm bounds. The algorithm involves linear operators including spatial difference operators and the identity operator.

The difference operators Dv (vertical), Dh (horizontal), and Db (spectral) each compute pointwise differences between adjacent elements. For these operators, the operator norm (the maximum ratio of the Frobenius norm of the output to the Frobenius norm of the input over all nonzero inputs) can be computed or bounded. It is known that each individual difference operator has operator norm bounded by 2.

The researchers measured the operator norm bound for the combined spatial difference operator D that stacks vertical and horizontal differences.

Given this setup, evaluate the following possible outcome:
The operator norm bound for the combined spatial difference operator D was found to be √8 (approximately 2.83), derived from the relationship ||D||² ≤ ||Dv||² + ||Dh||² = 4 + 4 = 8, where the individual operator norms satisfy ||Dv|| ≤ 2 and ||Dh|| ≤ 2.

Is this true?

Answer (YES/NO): YES